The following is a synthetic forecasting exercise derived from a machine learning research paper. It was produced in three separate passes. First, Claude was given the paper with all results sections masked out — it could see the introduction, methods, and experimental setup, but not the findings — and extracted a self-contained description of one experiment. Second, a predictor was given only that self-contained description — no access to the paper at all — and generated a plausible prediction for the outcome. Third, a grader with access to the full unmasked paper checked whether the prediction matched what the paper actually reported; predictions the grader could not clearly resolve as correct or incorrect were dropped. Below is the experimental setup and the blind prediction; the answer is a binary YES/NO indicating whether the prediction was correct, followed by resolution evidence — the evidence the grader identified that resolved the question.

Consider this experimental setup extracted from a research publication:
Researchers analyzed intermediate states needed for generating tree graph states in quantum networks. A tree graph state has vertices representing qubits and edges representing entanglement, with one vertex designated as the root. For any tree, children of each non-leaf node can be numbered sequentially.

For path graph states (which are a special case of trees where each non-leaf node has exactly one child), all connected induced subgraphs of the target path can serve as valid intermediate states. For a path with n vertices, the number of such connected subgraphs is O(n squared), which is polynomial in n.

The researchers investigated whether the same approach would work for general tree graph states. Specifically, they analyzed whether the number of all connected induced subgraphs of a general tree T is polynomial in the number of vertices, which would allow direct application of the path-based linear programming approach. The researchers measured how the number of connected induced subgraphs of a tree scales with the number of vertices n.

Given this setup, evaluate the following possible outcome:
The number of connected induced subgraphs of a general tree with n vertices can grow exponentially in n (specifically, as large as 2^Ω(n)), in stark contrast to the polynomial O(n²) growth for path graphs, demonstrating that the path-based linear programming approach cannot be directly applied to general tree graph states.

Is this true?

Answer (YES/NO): YES